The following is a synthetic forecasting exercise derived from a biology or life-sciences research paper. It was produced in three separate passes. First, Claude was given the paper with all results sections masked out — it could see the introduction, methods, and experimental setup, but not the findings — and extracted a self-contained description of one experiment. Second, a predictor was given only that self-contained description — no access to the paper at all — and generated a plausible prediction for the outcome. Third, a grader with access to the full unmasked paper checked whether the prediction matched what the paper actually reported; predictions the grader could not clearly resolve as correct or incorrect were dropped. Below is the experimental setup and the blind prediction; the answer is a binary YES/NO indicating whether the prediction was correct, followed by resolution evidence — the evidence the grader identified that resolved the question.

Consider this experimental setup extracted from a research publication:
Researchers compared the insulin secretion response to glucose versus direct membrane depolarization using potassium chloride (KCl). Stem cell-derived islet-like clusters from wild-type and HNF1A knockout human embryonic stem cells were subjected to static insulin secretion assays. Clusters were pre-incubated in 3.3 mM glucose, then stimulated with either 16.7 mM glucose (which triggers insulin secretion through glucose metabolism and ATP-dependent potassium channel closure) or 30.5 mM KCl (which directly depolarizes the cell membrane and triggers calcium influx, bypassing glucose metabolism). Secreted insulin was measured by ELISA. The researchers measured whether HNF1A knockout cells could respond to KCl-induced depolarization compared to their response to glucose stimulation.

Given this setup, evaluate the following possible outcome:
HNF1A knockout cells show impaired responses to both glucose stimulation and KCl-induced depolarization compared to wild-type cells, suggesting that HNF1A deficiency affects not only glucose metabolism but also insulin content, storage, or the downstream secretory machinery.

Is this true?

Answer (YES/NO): NO